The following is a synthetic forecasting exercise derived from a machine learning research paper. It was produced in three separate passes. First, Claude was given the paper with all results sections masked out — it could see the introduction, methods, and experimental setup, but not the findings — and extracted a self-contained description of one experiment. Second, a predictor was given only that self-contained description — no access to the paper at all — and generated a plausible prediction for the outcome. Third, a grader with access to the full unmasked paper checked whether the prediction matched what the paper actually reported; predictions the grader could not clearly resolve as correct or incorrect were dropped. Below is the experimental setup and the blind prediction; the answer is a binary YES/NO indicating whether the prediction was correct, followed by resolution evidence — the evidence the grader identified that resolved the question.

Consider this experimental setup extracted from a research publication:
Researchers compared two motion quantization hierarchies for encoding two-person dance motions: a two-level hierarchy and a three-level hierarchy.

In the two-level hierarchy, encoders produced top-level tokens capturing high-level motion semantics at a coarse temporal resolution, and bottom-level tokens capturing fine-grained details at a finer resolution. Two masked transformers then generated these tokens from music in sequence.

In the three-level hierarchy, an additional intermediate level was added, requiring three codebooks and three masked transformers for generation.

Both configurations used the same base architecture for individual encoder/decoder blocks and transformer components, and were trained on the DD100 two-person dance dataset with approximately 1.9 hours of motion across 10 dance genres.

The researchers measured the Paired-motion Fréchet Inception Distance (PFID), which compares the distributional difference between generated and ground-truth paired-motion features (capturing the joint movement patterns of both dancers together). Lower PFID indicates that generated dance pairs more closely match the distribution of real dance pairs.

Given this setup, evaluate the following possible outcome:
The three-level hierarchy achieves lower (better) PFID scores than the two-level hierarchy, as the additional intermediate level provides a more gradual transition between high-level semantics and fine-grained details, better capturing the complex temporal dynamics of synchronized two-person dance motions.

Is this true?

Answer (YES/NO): NO